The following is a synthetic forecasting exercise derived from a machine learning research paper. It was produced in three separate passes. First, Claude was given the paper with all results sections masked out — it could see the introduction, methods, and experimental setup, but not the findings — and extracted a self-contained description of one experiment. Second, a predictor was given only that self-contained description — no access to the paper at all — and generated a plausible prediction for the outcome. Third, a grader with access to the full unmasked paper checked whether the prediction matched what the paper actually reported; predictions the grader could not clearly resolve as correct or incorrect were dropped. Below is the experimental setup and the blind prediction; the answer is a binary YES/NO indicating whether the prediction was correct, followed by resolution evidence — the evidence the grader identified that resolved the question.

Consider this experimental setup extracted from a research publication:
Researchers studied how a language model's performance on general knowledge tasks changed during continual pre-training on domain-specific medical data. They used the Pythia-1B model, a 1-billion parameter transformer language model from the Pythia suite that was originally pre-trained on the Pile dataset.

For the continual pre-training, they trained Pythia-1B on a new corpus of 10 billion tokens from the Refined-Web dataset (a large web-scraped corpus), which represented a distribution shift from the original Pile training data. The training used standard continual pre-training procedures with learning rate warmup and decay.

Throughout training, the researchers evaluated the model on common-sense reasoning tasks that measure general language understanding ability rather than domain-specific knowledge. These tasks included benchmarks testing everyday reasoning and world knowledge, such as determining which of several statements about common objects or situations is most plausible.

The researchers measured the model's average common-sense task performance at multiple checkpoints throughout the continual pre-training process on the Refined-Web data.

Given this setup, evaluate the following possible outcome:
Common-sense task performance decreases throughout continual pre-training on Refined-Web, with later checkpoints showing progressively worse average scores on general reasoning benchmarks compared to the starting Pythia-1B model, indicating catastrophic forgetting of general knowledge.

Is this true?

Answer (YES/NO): NO